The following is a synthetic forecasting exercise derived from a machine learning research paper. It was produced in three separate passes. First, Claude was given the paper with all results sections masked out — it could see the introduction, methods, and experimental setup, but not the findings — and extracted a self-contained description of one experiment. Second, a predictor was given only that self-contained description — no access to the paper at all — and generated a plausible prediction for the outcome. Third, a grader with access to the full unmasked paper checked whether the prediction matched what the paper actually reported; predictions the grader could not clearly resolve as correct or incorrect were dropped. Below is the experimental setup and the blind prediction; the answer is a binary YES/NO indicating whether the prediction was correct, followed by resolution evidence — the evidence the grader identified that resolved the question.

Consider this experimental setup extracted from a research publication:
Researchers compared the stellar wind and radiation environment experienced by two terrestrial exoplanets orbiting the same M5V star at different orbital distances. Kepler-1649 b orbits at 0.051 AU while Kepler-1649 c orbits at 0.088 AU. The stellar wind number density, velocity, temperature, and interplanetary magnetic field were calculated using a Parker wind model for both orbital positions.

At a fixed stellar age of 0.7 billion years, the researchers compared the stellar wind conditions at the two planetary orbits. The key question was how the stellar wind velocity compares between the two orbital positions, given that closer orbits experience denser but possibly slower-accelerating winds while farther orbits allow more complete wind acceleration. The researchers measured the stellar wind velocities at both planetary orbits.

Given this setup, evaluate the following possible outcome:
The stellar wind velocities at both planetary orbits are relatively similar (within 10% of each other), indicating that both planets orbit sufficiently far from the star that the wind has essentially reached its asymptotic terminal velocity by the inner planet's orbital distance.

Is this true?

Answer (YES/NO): YES